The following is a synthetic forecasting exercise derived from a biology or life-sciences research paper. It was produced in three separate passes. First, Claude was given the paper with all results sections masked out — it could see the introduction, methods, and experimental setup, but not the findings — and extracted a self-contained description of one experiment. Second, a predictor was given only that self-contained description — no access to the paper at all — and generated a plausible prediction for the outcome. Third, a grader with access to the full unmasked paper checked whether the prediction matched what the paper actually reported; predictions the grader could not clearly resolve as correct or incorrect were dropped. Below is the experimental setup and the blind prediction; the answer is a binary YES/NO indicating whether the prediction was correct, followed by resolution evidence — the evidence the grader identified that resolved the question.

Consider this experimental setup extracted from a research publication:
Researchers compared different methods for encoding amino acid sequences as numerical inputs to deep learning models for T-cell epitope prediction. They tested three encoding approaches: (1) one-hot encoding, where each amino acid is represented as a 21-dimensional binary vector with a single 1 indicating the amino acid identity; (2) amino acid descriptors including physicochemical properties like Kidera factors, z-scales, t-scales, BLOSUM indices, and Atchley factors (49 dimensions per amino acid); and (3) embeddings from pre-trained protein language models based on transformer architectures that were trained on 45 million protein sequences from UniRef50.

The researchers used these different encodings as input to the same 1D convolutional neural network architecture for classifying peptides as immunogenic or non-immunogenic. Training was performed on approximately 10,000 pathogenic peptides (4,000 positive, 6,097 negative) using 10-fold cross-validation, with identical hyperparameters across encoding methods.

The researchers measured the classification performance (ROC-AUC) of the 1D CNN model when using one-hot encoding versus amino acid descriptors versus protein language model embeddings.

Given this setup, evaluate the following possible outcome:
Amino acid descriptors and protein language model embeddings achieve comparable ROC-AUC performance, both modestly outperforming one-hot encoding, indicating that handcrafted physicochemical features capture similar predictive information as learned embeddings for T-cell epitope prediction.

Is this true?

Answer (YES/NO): NO